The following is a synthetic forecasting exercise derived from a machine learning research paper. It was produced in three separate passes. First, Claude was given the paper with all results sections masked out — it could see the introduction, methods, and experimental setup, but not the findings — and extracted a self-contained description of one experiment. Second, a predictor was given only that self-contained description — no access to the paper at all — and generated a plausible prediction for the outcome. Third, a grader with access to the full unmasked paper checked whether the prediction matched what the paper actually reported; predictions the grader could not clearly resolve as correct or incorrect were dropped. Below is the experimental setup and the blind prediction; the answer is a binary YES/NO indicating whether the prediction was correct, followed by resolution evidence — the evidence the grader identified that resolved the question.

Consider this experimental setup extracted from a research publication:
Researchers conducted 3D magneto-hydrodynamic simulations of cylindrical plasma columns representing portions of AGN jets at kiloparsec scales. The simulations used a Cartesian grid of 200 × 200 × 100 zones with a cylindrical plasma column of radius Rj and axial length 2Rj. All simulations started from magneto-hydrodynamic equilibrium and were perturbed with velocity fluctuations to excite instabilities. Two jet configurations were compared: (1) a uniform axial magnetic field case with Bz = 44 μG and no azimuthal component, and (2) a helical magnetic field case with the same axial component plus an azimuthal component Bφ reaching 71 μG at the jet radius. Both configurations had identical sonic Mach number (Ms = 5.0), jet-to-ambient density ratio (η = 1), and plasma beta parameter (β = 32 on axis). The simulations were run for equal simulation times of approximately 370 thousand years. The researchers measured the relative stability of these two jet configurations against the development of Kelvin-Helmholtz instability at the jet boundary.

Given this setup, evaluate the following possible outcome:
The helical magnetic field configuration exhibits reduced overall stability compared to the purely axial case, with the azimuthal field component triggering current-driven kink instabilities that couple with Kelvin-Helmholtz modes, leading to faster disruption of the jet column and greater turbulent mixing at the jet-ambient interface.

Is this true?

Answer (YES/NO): NO